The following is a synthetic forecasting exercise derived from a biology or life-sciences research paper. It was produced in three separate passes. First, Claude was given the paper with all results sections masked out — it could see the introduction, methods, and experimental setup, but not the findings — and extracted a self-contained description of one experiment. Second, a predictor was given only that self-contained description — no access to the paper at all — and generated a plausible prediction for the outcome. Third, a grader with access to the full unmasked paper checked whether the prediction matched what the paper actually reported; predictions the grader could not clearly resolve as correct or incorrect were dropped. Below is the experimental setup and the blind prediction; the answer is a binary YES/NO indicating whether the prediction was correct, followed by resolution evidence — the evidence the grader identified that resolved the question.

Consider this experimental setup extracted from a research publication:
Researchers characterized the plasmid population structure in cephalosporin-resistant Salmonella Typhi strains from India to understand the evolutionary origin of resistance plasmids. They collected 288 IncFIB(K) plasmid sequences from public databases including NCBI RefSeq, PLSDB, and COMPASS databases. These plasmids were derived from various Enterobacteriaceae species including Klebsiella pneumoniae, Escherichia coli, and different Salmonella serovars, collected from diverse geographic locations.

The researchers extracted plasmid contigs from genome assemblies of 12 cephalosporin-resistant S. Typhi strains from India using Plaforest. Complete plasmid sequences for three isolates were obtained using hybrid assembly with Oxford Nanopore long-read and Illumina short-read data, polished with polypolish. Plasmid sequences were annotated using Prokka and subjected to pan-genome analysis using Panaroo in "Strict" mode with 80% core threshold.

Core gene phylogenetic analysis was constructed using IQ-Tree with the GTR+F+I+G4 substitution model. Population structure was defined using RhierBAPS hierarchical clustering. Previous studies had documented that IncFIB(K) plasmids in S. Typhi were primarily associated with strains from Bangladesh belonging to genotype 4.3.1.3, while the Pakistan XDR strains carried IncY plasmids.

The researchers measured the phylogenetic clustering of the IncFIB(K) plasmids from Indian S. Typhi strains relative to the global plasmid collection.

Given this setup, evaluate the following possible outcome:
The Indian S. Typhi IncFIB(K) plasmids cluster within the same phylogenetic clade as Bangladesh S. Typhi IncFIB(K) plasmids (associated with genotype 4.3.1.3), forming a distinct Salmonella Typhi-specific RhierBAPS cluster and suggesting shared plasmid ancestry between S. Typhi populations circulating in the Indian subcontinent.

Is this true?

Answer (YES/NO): NO